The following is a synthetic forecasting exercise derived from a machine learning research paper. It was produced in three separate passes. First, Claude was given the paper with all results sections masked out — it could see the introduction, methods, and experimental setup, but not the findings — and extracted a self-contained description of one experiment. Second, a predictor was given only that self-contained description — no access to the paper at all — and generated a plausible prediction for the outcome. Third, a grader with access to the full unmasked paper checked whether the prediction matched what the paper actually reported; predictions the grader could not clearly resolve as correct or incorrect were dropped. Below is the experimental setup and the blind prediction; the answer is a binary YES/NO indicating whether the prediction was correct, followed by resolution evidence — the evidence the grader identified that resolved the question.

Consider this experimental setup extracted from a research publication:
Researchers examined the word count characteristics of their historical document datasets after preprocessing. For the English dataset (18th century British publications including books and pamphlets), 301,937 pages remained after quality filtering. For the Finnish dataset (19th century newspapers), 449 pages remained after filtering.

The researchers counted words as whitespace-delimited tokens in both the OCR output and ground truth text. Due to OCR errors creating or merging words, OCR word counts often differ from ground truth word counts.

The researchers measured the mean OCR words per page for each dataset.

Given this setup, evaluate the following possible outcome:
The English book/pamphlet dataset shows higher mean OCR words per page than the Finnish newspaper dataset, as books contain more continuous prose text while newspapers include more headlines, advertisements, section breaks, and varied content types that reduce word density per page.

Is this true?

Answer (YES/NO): NO